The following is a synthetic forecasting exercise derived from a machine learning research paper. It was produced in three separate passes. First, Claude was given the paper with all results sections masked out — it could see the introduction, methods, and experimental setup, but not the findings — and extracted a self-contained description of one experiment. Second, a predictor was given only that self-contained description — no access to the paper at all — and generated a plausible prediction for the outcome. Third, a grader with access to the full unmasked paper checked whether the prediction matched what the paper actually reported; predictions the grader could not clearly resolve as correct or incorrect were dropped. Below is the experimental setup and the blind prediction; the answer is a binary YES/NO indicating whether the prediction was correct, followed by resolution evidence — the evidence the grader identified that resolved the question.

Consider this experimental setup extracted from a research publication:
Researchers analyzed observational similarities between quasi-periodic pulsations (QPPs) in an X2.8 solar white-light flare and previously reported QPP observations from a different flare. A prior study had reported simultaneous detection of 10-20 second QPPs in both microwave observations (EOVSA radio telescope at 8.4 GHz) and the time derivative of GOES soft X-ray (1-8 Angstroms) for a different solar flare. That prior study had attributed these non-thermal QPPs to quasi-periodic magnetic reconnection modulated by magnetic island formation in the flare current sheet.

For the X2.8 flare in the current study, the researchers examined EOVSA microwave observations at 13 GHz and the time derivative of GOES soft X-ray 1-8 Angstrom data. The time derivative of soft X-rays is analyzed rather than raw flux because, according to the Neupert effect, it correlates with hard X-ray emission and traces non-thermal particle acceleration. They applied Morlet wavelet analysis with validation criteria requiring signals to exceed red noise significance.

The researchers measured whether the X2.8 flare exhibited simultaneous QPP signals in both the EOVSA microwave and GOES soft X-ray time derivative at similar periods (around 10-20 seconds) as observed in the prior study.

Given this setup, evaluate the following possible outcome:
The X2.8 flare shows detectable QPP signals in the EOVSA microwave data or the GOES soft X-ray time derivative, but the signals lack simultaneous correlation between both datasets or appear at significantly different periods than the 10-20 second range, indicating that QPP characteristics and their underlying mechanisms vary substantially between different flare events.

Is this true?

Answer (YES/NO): NO